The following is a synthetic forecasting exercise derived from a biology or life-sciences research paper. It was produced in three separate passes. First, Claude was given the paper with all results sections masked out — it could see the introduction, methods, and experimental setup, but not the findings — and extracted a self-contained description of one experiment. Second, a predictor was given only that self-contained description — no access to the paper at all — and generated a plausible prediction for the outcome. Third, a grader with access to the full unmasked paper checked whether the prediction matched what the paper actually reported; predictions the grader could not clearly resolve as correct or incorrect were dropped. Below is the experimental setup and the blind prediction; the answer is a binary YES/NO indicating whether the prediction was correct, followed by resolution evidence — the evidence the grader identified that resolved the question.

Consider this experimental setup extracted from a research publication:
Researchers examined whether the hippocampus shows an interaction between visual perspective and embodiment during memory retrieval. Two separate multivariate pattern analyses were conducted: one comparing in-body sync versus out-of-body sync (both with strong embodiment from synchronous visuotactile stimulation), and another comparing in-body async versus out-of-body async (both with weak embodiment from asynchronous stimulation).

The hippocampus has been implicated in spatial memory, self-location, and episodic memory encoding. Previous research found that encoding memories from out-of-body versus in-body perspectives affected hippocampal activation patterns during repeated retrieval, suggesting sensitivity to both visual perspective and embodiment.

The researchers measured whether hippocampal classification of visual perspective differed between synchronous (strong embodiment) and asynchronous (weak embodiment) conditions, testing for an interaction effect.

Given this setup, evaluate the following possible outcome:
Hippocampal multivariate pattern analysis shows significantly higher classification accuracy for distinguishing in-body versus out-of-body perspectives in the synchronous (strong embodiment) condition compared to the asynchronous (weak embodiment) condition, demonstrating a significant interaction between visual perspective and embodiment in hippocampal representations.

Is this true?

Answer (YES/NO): NO